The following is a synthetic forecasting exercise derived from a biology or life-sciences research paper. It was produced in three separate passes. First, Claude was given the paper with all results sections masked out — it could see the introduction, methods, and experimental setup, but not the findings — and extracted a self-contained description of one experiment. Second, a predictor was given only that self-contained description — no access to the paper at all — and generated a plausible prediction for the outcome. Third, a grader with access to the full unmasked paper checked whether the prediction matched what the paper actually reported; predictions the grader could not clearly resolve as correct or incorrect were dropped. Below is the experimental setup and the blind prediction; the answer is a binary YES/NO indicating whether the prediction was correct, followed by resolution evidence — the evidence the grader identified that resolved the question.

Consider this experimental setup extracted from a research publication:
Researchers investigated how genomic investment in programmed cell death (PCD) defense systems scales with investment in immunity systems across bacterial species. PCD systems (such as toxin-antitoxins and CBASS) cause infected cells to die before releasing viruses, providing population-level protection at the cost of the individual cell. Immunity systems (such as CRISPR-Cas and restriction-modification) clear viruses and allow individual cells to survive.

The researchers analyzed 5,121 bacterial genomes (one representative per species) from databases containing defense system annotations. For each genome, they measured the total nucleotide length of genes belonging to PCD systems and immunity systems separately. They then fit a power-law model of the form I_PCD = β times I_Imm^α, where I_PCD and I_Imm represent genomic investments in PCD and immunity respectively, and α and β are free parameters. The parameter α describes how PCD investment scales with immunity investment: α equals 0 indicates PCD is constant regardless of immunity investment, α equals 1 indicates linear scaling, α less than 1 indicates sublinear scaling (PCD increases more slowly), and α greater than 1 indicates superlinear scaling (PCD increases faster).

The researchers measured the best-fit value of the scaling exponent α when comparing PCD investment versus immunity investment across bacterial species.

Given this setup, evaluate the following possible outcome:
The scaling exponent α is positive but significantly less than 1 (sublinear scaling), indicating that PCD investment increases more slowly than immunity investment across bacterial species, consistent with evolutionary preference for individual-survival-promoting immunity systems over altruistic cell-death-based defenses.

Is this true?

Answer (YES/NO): YES